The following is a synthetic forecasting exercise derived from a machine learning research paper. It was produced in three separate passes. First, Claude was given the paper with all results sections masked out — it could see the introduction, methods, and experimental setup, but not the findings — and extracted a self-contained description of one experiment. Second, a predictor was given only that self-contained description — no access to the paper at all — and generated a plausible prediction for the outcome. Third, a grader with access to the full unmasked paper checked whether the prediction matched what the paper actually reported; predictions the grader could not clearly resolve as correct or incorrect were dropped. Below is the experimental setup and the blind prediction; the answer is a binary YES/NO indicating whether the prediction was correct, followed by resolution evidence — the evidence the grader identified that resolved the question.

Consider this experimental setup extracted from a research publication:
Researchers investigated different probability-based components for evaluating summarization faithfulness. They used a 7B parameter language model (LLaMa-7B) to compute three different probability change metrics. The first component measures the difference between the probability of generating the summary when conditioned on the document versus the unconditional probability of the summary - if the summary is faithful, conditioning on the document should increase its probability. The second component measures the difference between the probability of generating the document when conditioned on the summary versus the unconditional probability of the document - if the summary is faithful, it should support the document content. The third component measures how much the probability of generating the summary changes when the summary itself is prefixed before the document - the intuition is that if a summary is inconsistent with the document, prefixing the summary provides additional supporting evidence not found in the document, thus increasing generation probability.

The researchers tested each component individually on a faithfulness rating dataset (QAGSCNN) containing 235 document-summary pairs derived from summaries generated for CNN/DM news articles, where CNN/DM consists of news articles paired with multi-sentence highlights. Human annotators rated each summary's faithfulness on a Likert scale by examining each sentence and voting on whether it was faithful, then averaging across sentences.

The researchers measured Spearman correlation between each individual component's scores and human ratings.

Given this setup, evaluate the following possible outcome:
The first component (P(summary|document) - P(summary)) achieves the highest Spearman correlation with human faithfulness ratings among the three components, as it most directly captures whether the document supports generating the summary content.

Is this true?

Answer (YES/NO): NO